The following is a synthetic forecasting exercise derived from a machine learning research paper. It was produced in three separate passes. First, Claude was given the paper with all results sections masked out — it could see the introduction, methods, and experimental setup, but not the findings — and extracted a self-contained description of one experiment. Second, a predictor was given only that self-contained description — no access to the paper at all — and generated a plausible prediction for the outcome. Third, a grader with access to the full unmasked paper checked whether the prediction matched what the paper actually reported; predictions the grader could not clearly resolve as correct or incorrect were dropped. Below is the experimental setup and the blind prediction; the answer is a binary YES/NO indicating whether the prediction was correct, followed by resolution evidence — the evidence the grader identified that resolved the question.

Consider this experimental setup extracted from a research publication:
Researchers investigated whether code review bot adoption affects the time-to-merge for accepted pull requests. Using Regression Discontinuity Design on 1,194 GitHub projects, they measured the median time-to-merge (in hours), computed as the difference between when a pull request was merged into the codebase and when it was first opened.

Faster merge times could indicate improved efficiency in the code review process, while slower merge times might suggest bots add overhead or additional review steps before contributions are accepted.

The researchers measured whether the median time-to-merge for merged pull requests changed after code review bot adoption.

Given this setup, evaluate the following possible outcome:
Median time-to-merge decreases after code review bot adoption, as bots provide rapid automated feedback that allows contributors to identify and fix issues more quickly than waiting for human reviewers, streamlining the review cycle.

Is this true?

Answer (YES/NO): NO